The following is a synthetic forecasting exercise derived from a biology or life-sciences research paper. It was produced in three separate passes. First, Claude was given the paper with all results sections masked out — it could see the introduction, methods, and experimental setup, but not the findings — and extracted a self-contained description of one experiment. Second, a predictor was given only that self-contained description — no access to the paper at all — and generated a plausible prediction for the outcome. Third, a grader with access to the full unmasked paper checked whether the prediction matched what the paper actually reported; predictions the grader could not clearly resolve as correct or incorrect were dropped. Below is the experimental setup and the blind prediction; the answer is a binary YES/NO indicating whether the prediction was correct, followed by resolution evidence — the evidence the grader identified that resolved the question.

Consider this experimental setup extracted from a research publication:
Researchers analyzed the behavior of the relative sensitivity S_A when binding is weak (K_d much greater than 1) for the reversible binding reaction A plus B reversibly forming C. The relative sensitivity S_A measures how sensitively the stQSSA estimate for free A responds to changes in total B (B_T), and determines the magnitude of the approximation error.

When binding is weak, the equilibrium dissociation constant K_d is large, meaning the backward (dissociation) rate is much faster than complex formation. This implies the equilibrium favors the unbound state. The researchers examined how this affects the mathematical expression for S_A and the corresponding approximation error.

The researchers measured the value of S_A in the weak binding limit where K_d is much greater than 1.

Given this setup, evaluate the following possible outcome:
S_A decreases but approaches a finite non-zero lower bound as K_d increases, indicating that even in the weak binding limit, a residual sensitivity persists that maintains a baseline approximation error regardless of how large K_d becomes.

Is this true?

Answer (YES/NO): NO